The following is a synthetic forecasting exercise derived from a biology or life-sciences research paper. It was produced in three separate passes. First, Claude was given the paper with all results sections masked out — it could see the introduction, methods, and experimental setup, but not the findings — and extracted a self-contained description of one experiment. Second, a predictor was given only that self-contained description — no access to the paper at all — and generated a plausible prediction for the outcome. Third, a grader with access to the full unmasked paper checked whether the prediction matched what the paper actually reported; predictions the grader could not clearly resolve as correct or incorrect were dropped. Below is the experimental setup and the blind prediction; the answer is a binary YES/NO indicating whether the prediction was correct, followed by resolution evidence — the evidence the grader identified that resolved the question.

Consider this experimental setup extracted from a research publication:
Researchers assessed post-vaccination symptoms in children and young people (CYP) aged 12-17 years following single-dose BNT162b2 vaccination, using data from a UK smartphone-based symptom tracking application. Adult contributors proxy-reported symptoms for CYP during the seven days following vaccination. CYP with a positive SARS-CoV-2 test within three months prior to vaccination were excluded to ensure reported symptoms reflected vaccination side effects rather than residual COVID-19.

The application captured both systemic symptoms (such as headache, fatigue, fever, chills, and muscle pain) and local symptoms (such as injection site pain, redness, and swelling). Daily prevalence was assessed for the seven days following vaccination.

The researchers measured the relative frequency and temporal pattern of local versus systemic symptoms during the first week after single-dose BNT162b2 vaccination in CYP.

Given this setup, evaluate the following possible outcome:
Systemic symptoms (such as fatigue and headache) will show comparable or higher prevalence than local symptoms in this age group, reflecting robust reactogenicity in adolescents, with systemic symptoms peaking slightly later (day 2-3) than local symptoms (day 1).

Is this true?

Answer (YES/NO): NO